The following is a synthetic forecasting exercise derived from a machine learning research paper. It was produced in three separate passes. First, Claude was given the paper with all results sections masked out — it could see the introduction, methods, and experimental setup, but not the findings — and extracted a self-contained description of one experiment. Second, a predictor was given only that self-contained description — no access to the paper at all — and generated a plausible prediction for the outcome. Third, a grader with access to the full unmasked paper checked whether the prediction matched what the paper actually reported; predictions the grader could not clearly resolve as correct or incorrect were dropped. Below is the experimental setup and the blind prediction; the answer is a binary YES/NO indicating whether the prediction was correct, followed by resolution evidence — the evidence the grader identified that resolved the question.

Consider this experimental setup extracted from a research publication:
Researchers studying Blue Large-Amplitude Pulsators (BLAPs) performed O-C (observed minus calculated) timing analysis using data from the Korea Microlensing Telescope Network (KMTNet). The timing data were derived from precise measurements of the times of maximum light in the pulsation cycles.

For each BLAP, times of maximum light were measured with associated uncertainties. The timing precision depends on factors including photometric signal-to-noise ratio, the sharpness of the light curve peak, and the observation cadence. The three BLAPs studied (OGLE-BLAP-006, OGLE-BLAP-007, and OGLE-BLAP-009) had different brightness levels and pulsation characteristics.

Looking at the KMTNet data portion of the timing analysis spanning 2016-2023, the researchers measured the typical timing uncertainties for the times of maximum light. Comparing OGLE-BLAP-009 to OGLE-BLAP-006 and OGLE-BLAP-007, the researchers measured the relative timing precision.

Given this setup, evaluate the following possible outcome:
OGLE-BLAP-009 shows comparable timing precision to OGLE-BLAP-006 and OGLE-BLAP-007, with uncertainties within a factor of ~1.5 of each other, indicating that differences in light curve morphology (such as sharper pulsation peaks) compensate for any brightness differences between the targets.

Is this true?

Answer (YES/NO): NO